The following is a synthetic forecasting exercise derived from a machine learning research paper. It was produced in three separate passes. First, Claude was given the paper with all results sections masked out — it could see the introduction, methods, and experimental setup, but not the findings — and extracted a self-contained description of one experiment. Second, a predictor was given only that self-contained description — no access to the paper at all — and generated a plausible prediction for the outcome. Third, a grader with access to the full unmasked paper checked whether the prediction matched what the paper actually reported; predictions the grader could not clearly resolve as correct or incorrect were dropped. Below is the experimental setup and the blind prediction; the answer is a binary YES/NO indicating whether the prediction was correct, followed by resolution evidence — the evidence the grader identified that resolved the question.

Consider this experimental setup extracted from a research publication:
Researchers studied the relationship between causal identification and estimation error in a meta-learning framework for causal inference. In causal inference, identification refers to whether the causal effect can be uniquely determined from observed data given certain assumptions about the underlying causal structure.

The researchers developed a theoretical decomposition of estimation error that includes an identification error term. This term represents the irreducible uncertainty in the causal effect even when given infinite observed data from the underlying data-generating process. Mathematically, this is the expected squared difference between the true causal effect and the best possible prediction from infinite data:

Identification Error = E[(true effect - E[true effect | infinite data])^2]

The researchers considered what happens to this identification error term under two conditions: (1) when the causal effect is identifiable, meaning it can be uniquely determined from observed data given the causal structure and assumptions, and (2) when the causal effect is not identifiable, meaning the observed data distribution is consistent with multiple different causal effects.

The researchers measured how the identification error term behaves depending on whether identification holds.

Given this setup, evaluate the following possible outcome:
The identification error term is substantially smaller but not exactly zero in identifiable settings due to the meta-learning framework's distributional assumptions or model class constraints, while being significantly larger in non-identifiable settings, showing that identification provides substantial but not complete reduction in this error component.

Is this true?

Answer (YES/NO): NO